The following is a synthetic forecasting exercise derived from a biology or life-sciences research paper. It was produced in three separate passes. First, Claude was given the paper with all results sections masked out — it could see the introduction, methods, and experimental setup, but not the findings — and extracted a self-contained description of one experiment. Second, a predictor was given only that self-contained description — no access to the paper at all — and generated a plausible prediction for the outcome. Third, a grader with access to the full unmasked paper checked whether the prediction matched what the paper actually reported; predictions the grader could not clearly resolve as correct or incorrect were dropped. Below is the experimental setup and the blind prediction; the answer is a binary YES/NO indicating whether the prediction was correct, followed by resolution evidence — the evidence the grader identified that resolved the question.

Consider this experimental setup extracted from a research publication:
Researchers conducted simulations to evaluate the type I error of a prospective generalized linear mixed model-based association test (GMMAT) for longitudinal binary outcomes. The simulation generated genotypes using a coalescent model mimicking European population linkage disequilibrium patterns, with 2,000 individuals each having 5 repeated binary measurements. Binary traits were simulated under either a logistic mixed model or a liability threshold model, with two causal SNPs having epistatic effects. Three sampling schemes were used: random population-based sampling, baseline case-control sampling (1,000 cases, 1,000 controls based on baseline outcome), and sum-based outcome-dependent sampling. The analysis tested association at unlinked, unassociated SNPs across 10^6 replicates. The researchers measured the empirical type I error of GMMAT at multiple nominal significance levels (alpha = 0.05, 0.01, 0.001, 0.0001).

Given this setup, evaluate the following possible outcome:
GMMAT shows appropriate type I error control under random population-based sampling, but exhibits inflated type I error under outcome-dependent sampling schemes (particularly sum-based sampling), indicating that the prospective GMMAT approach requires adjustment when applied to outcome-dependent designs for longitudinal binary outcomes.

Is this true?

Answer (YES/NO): NO